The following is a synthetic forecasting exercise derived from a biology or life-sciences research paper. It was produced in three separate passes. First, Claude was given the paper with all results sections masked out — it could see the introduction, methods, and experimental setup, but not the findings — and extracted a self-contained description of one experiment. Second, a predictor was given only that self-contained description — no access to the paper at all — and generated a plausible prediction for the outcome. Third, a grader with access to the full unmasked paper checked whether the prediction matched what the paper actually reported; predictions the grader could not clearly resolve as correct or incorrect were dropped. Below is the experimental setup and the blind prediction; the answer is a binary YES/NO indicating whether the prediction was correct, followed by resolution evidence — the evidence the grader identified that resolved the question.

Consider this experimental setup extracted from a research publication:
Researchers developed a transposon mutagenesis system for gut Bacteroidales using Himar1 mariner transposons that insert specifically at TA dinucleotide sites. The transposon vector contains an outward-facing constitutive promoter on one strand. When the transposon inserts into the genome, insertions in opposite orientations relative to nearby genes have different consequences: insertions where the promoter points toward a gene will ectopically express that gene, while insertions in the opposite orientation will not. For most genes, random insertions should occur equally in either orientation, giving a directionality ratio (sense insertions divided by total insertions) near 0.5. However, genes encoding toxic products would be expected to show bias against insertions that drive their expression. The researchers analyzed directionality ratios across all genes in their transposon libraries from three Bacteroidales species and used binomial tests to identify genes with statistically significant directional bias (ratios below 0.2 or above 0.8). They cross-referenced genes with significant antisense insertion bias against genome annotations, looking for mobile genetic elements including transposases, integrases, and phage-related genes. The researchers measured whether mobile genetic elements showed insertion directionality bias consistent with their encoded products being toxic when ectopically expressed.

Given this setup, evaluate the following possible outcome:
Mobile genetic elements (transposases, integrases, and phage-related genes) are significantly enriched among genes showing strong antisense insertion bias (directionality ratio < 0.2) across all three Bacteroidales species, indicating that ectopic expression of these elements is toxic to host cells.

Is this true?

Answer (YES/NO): YES